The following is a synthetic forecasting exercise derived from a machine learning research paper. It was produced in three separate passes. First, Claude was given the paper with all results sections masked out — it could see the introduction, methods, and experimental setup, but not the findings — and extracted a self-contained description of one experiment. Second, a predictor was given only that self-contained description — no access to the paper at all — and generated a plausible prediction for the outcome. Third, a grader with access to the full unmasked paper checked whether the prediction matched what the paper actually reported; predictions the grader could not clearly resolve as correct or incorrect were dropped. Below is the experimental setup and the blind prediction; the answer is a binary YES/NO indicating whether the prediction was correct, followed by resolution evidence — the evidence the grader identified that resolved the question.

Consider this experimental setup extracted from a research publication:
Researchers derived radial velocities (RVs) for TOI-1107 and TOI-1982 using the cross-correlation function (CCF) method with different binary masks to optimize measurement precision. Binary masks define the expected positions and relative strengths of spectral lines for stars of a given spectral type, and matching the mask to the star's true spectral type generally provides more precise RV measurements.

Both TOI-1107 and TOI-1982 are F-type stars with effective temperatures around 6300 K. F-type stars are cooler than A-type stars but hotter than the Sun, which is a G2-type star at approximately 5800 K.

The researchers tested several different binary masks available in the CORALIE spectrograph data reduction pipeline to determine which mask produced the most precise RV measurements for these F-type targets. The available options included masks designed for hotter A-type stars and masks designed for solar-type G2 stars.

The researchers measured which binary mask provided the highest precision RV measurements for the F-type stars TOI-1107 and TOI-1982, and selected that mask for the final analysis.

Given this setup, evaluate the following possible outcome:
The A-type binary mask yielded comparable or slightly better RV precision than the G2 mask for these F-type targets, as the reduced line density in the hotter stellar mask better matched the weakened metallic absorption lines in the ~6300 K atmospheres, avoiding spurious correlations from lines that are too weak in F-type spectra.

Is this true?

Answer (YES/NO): NO